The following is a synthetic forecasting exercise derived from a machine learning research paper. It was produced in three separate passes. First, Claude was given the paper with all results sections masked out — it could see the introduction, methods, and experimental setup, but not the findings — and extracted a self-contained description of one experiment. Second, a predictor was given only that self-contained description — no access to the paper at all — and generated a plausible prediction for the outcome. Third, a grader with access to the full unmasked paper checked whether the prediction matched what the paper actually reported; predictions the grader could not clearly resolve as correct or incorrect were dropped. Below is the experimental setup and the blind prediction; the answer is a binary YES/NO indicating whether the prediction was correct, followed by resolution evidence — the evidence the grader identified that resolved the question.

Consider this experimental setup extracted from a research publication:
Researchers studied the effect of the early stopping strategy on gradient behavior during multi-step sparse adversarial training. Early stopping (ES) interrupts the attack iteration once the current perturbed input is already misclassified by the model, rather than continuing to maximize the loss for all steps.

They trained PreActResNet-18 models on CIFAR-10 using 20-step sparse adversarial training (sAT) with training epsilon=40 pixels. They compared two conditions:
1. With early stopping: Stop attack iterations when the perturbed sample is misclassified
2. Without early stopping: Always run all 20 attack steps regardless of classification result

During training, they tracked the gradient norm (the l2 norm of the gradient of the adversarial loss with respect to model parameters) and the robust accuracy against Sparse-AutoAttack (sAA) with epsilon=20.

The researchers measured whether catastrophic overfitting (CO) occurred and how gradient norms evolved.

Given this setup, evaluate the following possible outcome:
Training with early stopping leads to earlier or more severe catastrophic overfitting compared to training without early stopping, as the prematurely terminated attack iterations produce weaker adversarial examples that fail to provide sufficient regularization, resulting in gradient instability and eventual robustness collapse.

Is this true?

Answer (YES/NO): NO